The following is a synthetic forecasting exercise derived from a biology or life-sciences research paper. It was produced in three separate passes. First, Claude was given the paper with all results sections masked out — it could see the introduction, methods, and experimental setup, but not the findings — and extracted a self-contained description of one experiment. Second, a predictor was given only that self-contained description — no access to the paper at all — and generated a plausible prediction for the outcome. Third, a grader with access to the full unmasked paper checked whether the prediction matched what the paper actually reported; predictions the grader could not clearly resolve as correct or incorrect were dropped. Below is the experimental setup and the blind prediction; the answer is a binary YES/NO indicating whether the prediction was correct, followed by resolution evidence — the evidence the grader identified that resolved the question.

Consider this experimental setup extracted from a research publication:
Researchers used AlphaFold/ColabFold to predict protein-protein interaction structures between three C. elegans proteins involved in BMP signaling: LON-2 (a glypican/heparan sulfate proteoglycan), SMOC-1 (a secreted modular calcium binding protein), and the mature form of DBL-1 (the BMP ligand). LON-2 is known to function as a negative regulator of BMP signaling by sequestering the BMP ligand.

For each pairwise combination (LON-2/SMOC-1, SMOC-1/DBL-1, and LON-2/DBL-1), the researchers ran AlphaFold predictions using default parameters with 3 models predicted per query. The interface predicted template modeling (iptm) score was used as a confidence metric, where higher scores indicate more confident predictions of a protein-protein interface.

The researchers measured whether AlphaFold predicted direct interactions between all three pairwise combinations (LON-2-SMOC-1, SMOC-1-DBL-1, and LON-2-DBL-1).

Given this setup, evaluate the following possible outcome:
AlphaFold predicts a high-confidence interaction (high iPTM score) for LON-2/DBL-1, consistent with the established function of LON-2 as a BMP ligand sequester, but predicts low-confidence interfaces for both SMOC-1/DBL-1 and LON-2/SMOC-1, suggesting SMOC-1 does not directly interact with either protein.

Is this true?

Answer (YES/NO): NO